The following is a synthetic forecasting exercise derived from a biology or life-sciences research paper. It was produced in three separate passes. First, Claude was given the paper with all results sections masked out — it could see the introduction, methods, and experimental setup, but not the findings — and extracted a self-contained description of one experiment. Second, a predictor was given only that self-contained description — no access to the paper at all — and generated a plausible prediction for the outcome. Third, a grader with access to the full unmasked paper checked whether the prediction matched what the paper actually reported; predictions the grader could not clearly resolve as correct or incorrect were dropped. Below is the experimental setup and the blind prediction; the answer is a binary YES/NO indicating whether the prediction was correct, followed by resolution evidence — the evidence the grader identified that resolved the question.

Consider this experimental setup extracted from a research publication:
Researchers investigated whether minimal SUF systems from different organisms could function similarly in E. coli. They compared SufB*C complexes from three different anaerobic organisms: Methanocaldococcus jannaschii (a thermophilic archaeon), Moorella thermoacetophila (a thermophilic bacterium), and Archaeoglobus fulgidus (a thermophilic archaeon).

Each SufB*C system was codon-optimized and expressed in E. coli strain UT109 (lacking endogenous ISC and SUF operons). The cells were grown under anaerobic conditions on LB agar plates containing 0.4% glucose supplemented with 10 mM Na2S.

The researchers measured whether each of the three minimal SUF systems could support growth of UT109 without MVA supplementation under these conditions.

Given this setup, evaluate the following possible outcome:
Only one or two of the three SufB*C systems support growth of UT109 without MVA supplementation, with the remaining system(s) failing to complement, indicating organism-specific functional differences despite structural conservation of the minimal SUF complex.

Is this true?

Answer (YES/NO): NO